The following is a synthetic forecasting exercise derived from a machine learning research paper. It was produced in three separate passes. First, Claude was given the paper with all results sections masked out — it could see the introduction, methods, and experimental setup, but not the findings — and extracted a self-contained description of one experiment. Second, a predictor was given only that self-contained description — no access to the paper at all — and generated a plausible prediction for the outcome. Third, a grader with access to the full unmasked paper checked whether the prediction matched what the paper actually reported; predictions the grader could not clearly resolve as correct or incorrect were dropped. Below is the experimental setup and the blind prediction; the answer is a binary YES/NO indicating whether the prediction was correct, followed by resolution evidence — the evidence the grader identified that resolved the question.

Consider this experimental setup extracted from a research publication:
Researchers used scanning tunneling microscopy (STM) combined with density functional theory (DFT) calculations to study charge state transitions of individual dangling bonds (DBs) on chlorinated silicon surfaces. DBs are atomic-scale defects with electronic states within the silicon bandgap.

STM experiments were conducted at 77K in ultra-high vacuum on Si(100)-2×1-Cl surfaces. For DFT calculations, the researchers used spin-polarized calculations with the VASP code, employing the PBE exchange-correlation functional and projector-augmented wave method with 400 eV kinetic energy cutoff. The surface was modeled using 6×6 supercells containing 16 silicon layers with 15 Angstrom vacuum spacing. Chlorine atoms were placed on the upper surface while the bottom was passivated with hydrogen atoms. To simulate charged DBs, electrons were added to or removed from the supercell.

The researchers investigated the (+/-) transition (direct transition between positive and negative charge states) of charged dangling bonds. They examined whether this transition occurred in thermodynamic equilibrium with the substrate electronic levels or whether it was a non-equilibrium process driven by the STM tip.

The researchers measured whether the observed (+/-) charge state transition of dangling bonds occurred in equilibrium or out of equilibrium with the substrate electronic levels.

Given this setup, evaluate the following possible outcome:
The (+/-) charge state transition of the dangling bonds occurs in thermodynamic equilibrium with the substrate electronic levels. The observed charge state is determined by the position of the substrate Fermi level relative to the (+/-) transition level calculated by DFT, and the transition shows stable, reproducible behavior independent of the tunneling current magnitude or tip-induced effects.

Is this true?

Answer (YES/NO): NO